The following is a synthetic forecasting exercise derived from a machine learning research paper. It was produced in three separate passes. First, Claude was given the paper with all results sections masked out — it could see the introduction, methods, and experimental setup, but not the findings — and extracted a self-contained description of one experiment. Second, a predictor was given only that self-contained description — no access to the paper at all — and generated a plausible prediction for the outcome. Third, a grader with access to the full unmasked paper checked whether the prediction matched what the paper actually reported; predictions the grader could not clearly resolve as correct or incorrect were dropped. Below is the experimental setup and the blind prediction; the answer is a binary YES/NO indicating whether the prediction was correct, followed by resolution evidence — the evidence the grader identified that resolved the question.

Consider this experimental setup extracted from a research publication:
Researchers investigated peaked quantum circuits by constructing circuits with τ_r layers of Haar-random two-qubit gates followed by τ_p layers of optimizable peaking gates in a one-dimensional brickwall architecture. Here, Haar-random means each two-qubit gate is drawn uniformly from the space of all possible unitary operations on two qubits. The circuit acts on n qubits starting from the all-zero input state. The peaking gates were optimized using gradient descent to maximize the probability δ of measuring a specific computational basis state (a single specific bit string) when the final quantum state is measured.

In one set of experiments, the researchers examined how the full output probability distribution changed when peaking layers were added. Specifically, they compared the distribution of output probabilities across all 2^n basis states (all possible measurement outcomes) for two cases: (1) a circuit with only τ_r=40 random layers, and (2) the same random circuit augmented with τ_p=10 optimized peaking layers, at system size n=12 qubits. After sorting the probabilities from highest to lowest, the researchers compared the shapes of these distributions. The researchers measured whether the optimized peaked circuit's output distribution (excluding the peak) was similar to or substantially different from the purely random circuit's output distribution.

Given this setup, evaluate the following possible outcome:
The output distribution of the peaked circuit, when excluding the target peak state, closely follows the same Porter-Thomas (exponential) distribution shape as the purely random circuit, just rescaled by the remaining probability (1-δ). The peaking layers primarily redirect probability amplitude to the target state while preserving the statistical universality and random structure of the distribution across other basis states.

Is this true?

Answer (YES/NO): YES